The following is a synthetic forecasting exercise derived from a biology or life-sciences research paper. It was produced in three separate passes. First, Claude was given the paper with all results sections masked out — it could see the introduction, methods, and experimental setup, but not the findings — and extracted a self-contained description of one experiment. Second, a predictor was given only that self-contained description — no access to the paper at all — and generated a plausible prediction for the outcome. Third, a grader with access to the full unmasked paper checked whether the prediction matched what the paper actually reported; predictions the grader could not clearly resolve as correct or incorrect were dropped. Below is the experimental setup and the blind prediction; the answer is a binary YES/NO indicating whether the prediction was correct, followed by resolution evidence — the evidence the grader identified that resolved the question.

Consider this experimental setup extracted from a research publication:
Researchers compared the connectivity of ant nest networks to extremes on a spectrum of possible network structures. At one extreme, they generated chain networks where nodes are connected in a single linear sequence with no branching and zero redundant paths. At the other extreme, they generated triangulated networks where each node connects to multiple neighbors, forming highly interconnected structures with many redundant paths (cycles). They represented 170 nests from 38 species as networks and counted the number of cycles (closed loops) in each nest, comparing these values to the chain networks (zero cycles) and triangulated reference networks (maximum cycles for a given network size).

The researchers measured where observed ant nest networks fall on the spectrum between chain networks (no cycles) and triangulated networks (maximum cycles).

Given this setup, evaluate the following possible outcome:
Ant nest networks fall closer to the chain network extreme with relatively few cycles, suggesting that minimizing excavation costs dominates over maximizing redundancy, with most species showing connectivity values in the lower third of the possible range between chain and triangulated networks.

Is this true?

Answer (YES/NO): YES